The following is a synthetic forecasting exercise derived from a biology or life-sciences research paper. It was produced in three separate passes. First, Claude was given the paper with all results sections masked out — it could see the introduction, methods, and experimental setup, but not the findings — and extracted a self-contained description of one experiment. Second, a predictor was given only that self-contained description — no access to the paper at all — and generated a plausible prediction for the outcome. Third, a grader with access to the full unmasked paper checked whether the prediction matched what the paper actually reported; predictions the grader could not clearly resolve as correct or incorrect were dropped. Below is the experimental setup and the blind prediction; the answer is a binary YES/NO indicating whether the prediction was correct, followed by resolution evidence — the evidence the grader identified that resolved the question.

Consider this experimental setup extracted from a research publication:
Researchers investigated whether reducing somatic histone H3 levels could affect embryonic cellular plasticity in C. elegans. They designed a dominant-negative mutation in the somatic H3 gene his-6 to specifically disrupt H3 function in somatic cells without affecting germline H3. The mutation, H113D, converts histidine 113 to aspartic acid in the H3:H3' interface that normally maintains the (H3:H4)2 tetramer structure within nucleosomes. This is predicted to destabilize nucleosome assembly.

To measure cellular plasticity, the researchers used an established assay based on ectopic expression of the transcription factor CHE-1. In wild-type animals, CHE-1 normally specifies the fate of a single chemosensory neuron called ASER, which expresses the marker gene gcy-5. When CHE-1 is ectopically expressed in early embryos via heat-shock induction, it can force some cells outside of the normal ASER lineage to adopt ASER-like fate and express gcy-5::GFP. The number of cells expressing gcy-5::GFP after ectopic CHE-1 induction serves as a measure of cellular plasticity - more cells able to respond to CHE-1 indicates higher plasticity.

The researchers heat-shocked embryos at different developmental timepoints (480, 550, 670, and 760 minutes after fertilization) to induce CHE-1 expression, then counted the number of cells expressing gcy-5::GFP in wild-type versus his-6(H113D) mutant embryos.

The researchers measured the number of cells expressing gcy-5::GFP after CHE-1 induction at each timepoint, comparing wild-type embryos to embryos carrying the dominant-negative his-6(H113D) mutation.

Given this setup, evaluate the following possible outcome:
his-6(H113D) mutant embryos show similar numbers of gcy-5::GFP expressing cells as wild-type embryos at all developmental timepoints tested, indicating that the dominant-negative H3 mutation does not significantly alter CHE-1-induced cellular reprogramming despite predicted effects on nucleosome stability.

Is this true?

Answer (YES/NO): NO